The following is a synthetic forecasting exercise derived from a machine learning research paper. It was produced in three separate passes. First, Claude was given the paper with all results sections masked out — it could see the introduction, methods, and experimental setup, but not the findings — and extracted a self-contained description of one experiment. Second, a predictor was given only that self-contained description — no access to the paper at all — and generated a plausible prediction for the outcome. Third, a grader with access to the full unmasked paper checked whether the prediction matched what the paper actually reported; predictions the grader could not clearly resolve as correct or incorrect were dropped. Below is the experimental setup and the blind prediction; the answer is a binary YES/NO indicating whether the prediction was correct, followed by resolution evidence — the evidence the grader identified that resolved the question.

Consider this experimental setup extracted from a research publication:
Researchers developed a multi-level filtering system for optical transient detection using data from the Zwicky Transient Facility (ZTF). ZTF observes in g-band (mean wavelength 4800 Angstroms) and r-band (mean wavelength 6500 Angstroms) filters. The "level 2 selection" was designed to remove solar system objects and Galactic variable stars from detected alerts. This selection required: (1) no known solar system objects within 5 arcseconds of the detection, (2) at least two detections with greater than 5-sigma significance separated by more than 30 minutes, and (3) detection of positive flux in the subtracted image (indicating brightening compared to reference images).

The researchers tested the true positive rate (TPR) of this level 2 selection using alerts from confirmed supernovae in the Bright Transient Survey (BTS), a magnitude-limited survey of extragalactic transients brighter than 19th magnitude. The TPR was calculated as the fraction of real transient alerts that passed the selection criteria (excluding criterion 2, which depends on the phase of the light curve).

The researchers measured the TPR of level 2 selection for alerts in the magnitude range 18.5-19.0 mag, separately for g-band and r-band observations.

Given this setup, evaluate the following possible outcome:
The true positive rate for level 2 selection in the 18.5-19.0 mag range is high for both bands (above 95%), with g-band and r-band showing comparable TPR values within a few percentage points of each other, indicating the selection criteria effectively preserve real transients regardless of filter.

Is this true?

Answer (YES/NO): NO